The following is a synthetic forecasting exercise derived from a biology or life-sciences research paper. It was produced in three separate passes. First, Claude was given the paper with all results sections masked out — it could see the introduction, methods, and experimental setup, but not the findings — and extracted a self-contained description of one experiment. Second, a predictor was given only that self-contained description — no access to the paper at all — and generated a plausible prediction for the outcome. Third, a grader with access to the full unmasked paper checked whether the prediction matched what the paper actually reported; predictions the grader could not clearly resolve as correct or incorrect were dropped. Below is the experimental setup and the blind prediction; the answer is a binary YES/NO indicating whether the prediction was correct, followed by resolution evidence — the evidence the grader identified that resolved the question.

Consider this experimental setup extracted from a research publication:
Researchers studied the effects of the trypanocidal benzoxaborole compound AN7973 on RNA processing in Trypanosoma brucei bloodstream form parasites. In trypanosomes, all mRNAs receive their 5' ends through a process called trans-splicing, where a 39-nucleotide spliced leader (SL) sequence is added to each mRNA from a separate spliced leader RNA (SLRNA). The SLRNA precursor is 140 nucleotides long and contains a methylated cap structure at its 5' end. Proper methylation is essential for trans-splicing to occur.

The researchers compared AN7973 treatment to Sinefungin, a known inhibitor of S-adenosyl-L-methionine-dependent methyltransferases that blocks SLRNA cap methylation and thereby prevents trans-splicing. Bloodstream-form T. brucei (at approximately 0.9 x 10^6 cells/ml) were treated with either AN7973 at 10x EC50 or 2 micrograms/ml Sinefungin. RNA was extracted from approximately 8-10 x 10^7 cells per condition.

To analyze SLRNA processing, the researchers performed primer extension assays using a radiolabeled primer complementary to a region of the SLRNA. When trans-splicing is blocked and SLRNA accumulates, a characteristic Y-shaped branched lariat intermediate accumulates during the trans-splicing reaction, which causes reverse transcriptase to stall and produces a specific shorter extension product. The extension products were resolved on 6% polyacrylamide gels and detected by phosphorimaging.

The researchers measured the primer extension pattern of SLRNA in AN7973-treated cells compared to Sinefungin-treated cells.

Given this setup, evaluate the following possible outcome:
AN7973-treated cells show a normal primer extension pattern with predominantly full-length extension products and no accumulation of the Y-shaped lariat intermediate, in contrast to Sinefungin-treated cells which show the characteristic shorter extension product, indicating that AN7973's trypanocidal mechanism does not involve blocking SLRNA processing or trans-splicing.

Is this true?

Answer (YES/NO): NO